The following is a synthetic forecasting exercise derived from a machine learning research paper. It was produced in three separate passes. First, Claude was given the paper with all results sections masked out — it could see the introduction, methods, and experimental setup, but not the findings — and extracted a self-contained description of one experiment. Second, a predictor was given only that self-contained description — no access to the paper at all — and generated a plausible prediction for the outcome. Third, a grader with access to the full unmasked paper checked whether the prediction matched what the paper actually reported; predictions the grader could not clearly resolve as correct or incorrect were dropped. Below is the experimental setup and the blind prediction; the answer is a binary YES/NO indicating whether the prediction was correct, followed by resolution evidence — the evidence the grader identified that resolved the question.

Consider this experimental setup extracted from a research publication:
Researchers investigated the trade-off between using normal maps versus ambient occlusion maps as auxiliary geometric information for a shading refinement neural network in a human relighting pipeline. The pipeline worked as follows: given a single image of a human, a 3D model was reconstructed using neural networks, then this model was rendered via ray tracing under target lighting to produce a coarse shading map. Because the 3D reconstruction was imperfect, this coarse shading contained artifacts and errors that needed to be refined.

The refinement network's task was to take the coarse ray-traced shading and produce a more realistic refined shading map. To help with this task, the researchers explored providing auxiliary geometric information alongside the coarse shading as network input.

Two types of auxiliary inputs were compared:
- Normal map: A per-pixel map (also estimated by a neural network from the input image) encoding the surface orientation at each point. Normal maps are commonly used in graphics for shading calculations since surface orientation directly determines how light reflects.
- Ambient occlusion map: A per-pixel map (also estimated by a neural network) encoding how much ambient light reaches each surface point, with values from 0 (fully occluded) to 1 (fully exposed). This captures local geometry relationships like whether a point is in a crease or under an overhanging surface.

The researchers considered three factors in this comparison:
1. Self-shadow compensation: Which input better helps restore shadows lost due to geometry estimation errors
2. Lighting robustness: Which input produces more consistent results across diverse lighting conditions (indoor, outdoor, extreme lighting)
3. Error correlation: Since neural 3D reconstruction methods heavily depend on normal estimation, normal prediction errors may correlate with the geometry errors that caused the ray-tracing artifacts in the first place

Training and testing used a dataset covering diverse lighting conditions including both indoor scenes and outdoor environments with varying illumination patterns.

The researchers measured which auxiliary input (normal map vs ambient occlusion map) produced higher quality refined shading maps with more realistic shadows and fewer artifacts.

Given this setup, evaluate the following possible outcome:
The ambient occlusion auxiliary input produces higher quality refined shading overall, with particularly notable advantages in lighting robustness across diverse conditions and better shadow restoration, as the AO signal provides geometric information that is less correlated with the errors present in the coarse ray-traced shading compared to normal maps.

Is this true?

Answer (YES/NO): YES